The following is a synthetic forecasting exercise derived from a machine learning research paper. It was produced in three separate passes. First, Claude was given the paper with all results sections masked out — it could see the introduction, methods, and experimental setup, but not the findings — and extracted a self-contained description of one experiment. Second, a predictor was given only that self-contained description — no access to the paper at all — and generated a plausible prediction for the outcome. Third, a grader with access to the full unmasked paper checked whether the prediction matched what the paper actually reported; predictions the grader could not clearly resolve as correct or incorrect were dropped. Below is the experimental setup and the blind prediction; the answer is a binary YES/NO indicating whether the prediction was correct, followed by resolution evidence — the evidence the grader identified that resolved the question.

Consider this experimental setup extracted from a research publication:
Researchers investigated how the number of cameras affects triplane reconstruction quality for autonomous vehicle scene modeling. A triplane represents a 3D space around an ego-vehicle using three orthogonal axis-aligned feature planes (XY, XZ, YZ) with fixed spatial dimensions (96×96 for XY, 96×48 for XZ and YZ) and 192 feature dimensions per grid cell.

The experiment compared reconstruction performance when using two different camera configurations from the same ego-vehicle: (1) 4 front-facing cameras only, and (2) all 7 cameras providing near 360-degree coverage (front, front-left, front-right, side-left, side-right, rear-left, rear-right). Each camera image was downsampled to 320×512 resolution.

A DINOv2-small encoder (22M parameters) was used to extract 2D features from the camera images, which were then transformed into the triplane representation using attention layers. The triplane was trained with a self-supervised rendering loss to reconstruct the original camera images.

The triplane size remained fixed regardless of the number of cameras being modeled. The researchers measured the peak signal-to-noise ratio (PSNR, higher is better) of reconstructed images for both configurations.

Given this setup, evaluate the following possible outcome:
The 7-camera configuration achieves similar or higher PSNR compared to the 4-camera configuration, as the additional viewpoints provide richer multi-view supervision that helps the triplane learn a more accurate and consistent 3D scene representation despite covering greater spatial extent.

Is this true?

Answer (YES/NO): NO